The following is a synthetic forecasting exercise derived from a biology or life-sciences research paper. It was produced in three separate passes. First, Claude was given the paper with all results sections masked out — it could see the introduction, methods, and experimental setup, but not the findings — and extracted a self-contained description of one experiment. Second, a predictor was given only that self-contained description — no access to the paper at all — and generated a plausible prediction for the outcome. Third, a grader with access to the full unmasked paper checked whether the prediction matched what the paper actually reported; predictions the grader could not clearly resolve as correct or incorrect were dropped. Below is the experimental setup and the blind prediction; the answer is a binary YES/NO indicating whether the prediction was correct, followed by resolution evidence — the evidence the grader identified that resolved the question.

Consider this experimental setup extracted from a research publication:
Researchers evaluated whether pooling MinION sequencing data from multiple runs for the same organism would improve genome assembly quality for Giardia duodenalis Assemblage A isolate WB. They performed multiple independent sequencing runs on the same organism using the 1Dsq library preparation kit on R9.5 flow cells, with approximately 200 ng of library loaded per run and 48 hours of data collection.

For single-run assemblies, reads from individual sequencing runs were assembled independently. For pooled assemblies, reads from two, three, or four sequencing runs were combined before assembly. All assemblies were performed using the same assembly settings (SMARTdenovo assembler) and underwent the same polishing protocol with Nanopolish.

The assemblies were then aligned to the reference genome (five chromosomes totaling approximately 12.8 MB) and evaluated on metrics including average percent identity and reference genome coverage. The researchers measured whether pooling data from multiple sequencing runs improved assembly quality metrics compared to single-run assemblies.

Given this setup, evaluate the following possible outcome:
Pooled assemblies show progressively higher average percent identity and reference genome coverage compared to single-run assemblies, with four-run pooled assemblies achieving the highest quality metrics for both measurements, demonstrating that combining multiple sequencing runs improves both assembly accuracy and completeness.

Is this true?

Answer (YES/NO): NO